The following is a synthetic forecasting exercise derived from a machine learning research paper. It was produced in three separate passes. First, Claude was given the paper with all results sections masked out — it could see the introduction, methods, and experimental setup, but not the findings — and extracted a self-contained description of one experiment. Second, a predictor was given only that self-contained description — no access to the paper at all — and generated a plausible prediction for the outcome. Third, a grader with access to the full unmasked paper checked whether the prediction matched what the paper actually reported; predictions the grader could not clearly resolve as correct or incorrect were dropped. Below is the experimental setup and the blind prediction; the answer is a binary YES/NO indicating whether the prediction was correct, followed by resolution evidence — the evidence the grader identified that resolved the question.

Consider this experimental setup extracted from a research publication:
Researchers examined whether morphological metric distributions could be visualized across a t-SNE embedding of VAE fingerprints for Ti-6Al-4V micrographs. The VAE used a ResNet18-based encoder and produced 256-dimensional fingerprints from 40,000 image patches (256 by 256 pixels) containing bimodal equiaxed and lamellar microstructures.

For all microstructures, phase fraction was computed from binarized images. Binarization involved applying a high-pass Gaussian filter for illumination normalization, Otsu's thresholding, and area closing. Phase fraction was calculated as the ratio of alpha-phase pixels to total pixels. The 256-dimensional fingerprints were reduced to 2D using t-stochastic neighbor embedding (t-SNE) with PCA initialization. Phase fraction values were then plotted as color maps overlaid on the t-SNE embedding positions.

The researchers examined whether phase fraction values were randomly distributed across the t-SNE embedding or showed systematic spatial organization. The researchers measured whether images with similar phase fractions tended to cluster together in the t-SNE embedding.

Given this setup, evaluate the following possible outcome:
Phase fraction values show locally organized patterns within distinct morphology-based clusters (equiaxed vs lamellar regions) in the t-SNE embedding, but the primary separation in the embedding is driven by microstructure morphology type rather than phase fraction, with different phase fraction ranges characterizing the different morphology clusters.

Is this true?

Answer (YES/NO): NO